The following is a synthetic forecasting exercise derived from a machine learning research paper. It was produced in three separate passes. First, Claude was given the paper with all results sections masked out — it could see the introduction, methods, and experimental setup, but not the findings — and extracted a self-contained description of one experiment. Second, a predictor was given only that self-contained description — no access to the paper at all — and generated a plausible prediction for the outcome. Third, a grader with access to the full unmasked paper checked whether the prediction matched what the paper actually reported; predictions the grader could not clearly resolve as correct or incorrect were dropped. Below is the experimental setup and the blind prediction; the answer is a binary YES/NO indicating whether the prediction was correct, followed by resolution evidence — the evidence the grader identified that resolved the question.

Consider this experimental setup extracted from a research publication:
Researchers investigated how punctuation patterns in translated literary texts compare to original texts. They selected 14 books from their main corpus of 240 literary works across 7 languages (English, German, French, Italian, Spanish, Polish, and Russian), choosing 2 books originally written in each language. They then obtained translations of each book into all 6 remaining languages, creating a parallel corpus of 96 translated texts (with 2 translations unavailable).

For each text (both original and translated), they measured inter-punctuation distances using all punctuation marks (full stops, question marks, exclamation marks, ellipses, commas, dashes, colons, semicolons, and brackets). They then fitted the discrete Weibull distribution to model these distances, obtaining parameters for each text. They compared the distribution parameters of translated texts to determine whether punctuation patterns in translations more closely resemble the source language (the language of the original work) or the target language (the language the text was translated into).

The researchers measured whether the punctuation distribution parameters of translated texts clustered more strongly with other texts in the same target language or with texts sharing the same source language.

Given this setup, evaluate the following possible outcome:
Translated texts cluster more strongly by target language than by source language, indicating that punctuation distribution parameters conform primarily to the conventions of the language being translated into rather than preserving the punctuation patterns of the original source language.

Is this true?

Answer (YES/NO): YES